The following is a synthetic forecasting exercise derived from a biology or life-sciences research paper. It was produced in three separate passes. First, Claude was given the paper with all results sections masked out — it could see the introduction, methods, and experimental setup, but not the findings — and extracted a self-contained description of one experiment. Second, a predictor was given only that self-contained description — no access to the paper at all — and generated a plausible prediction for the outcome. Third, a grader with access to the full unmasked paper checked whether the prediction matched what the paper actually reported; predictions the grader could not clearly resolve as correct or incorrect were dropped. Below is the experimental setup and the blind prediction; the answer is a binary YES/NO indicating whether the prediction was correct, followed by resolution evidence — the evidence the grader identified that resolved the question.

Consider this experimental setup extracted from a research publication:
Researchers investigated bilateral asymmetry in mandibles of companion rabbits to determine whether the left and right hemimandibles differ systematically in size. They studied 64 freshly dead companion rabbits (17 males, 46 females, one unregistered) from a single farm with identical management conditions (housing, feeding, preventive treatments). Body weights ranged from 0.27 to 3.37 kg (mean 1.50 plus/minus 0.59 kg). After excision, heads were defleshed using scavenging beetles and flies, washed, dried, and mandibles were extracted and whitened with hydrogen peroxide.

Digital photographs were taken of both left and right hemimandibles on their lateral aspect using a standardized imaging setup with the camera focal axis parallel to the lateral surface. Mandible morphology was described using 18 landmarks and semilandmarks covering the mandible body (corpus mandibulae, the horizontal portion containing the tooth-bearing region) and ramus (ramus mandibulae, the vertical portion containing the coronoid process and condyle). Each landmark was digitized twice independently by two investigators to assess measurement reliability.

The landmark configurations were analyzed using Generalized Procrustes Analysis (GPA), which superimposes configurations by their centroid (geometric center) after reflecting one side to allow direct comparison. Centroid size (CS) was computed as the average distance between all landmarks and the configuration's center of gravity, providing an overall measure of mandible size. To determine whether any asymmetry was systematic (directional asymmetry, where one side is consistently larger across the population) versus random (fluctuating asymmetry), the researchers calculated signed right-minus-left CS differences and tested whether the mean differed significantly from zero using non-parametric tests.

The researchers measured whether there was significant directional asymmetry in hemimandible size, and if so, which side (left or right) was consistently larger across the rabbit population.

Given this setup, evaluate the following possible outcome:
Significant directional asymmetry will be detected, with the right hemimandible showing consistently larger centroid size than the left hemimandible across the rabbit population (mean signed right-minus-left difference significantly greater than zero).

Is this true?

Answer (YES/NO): NO